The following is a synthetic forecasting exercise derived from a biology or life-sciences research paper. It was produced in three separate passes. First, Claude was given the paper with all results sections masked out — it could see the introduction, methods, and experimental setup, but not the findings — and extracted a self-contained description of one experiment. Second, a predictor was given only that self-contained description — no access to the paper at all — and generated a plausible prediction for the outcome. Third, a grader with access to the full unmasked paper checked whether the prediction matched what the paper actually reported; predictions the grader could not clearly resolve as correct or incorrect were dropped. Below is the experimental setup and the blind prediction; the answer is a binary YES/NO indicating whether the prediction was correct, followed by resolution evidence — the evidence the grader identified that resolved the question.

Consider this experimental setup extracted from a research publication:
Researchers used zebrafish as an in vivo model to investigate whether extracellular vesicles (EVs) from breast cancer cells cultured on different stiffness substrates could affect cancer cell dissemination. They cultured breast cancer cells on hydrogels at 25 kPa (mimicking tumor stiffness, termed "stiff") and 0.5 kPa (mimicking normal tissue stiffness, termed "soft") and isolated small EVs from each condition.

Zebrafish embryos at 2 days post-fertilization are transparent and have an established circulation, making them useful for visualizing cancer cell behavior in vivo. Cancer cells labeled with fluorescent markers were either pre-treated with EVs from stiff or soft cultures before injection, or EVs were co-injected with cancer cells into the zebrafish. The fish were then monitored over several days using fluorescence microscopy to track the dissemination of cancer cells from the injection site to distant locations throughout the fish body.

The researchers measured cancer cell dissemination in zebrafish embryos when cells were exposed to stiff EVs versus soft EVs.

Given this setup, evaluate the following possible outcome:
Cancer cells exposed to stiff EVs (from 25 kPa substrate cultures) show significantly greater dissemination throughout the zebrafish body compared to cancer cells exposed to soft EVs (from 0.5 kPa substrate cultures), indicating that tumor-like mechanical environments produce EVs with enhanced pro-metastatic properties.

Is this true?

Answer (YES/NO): YES